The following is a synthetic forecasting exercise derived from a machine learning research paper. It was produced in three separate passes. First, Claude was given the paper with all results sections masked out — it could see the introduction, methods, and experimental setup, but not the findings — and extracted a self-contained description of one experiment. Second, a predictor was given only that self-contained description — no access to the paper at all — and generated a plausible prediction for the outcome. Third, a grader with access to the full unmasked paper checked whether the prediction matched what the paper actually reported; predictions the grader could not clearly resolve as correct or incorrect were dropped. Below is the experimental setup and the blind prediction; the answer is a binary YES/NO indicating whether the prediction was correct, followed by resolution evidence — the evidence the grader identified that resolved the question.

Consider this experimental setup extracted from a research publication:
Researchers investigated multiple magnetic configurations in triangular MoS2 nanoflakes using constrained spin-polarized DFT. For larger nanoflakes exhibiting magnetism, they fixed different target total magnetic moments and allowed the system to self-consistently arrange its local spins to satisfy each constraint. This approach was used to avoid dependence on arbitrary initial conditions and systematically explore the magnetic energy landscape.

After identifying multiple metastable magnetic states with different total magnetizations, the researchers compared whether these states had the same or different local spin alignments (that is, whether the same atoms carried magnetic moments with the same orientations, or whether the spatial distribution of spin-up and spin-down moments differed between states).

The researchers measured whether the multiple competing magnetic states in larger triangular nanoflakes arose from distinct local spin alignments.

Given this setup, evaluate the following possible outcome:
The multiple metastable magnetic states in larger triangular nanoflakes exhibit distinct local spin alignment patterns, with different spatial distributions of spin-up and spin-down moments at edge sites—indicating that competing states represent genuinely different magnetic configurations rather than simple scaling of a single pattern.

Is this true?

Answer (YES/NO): YES